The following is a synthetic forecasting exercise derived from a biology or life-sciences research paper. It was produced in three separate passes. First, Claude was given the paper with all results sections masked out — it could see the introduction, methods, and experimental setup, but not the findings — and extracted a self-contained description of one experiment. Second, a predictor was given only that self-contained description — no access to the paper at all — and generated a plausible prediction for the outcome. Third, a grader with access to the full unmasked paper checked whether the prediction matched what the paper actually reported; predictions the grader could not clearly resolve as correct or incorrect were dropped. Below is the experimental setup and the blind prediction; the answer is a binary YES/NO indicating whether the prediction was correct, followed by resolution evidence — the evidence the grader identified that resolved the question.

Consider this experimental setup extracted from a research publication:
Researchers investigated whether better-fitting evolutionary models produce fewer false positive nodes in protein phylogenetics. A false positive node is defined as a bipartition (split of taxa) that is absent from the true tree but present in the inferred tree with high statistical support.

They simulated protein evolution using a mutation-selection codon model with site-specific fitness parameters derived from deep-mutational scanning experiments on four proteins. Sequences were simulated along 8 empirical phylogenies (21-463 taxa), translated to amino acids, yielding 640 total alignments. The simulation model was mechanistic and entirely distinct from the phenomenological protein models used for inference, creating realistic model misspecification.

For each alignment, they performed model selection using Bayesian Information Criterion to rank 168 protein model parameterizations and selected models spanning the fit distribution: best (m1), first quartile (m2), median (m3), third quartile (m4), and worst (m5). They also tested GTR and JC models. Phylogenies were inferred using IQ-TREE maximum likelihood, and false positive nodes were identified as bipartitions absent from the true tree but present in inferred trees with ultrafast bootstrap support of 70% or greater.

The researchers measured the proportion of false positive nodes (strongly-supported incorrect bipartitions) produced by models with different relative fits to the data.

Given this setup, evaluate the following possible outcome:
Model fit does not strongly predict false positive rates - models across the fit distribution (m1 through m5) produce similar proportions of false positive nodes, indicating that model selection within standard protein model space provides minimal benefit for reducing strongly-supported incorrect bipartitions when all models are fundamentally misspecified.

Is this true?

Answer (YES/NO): YES